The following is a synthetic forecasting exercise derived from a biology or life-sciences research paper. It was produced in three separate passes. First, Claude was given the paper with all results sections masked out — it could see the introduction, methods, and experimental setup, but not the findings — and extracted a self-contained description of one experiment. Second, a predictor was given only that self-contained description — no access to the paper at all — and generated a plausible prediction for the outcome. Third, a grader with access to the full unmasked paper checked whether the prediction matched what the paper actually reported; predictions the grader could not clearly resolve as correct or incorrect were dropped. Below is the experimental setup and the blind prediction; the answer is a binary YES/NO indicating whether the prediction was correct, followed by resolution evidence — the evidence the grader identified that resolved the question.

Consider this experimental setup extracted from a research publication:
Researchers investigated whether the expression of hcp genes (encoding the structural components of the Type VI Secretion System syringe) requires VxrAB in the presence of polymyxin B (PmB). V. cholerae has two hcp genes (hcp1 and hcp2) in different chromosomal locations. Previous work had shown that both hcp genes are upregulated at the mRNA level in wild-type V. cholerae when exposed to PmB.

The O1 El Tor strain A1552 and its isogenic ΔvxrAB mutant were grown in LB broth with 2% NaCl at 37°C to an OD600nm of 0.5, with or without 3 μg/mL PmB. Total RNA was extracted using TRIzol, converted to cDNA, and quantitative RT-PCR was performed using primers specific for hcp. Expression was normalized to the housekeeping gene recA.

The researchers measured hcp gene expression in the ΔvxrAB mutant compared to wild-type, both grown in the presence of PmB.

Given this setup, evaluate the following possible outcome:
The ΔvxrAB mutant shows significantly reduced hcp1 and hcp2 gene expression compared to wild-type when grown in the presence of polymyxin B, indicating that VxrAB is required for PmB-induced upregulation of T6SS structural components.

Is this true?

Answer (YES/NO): YES